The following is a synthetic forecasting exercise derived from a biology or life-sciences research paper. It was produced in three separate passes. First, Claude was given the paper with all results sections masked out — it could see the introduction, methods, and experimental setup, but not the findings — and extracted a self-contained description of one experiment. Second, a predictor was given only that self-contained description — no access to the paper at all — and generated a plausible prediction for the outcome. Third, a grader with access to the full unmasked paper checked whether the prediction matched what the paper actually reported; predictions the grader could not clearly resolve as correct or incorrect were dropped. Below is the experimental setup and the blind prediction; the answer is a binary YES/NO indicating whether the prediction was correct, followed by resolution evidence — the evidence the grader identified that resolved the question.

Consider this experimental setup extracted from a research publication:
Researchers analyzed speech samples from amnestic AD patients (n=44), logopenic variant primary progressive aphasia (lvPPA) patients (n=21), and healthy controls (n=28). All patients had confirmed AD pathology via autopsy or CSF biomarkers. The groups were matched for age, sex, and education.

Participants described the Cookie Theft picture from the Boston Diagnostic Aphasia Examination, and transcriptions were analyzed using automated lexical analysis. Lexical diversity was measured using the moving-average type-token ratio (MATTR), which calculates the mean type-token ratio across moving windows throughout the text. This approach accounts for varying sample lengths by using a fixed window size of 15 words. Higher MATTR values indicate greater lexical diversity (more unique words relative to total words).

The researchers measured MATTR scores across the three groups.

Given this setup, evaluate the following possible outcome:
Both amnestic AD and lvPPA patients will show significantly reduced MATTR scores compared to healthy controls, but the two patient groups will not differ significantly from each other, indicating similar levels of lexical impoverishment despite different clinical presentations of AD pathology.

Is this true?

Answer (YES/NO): NO